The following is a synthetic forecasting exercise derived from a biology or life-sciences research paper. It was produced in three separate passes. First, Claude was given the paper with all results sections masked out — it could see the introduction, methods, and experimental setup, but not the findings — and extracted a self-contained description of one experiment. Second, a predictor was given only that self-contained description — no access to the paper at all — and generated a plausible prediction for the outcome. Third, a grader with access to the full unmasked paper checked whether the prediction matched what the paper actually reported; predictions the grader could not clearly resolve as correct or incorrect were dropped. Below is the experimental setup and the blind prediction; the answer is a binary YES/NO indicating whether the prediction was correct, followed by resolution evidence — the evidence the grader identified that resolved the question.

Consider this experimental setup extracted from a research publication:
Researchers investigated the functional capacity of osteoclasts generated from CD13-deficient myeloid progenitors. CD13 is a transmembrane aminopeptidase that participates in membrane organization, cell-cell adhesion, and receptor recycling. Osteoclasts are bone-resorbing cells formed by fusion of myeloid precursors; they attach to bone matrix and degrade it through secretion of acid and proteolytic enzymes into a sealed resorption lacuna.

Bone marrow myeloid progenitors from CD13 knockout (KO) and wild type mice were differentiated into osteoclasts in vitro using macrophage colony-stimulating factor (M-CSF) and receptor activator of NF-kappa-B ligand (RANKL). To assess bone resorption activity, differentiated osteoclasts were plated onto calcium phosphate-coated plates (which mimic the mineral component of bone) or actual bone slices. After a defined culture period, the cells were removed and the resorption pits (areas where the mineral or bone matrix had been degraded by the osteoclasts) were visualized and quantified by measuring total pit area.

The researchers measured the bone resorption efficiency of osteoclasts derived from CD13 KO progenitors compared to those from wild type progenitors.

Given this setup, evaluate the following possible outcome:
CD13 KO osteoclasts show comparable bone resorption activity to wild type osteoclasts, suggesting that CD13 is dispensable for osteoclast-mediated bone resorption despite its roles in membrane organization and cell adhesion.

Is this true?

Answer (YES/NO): NO